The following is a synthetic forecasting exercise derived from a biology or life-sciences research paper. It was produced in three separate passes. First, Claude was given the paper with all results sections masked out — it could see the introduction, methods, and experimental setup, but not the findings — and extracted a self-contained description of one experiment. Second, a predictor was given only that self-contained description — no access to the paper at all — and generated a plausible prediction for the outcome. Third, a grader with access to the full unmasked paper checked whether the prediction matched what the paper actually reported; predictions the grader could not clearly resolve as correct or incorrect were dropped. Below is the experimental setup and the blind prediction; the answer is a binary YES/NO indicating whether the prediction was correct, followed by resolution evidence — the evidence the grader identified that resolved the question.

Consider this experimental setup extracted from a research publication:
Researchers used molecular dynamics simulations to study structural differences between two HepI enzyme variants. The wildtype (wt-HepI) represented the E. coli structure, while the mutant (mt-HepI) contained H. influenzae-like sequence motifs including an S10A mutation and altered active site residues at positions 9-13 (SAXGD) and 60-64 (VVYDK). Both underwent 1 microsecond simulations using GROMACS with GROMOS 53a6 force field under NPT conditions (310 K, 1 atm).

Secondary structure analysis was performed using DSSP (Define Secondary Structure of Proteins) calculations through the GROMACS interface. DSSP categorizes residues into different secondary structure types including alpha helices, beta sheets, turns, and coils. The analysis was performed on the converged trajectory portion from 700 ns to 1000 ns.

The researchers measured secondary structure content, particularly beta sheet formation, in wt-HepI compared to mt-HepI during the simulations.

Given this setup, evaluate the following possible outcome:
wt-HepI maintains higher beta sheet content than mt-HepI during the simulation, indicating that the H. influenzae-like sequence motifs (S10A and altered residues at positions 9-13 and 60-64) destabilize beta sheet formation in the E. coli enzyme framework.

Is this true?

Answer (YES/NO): NO